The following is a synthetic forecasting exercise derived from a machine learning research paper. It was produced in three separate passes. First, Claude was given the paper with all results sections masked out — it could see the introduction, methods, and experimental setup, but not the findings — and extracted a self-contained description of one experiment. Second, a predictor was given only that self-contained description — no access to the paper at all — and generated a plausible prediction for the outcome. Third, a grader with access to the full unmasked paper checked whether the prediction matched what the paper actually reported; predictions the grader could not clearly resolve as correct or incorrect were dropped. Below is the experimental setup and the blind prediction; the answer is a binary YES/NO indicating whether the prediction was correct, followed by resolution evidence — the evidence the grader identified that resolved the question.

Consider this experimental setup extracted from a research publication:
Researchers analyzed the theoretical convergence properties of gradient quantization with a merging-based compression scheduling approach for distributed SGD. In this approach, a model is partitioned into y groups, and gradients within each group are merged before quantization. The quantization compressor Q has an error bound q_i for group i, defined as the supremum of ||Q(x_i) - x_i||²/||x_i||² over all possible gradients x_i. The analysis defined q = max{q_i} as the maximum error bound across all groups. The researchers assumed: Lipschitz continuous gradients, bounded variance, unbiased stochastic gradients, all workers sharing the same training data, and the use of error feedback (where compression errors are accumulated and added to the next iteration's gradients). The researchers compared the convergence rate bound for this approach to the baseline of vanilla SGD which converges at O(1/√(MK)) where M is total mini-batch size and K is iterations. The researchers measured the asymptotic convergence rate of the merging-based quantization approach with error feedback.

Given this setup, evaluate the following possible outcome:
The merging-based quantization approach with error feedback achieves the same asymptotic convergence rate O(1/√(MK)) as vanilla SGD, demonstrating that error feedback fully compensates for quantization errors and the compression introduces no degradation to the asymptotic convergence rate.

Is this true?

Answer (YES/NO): YES